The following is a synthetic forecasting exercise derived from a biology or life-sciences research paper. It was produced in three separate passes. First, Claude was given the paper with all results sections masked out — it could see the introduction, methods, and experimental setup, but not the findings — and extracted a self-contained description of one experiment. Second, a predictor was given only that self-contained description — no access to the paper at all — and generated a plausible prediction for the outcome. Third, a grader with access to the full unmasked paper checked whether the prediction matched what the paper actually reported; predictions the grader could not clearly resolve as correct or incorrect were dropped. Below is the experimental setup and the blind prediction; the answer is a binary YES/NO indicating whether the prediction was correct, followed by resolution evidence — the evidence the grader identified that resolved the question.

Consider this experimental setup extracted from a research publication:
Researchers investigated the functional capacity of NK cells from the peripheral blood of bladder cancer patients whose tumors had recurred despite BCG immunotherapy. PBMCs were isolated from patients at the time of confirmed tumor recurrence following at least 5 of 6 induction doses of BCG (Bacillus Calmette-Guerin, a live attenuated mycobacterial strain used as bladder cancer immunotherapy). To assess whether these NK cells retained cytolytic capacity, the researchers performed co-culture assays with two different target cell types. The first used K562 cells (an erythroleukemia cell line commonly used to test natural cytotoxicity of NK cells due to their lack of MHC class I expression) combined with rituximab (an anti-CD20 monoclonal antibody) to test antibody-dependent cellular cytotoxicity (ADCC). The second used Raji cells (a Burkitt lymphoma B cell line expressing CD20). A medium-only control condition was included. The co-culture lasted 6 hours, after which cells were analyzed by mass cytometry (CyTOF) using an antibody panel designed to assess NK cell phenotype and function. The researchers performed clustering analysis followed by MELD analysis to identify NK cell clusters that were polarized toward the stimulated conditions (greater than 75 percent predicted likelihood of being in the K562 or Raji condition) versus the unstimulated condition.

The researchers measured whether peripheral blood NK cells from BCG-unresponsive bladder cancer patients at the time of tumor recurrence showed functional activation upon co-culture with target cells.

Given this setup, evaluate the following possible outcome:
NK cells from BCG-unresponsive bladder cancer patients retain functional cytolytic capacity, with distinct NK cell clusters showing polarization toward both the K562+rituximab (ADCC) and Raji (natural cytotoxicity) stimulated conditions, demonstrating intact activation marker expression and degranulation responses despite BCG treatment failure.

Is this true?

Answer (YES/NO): YES